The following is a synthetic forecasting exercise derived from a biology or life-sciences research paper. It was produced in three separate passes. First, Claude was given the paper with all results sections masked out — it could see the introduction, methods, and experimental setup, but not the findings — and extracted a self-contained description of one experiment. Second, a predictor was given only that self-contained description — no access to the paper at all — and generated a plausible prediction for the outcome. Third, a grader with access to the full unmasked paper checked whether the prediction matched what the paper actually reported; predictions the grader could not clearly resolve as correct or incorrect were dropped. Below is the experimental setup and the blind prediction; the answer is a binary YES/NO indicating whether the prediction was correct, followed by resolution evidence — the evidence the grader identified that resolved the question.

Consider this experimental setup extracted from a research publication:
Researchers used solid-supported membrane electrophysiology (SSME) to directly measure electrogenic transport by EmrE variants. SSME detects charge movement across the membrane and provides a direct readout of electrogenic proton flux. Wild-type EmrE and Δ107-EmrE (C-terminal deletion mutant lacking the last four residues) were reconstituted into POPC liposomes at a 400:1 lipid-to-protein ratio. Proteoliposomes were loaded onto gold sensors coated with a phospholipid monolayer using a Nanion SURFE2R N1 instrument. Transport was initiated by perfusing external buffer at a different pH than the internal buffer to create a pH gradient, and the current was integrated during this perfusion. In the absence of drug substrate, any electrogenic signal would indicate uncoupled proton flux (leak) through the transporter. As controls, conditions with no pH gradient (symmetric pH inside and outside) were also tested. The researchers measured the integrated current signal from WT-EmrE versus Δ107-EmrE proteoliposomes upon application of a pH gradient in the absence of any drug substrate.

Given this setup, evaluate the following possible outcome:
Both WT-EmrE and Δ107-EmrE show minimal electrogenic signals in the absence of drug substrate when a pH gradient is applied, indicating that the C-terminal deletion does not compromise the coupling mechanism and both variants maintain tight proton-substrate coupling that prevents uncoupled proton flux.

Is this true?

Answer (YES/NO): NO